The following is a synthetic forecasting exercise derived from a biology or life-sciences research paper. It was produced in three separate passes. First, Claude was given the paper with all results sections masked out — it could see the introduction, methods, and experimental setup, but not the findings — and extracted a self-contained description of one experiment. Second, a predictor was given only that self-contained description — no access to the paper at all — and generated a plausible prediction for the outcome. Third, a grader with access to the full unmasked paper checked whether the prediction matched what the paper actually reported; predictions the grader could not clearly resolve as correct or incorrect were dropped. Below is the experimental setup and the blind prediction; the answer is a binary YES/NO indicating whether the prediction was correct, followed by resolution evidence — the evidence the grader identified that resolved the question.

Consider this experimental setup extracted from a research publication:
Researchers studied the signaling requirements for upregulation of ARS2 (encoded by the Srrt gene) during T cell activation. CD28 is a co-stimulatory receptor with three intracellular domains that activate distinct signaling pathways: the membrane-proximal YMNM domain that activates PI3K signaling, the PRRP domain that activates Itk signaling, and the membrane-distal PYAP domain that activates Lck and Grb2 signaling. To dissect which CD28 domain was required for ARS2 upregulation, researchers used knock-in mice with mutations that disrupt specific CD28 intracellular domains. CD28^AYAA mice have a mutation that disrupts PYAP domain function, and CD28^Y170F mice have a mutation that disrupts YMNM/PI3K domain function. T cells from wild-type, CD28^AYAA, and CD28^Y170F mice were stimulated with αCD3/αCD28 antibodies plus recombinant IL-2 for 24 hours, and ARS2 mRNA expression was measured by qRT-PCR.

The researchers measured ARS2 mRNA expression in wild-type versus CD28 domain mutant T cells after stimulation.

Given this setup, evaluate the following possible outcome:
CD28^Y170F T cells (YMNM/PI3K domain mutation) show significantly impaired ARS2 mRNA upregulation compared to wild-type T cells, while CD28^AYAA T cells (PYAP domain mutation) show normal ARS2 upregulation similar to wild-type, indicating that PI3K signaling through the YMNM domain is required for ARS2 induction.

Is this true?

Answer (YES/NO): NO